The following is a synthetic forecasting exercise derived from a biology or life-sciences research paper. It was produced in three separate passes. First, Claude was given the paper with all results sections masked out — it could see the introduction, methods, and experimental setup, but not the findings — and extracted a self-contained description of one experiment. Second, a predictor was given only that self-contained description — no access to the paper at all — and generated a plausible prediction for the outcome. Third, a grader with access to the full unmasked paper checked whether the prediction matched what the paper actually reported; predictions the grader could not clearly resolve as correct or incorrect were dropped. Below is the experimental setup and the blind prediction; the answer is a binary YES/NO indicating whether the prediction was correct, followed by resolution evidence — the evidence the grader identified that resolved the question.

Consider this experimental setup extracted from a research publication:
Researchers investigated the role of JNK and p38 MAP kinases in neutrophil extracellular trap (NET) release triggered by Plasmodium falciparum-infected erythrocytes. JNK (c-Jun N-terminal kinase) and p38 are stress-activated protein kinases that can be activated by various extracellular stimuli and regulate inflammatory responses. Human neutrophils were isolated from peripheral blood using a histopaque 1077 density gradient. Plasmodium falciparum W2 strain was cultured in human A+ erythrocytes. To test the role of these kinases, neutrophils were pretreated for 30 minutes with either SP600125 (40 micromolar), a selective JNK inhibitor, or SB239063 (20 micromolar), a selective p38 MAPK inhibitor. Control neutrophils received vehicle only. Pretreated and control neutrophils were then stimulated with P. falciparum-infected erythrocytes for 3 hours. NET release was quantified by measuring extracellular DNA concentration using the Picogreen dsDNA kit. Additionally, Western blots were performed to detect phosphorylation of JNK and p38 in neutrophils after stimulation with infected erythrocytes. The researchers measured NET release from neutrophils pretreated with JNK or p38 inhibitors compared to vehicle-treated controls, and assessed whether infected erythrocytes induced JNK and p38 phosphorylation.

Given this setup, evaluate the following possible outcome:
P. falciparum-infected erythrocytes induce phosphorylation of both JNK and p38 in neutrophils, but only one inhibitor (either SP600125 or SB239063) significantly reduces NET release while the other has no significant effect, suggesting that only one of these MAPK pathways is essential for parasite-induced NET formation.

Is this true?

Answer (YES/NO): YES